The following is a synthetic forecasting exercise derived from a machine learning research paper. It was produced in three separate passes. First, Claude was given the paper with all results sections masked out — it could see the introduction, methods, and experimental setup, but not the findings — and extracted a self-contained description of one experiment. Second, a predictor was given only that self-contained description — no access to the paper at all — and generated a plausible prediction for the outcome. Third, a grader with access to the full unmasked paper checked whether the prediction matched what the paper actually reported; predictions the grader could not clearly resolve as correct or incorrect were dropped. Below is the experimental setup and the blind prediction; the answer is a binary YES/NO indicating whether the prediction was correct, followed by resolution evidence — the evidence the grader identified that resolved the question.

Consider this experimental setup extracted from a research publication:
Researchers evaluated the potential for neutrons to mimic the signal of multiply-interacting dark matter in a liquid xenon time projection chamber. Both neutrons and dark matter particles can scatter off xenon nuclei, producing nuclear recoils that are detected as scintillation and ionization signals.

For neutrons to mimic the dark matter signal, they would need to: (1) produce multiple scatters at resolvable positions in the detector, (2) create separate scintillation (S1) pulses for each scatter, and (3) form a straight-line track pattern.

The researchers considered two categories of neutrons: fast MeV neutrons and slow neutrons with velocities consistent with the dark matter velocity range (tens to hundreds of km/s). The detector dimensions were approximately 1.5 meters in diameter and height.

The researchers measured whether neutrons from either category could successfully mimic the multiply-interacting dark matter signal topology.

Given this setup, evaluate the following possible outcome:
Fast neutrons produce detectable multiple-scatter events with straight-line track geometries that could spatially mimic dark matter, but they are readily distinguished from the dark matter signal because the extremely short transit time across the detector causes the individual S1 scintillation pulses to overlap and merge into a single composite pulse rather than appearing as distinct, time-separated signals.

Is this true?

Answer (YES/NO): NO